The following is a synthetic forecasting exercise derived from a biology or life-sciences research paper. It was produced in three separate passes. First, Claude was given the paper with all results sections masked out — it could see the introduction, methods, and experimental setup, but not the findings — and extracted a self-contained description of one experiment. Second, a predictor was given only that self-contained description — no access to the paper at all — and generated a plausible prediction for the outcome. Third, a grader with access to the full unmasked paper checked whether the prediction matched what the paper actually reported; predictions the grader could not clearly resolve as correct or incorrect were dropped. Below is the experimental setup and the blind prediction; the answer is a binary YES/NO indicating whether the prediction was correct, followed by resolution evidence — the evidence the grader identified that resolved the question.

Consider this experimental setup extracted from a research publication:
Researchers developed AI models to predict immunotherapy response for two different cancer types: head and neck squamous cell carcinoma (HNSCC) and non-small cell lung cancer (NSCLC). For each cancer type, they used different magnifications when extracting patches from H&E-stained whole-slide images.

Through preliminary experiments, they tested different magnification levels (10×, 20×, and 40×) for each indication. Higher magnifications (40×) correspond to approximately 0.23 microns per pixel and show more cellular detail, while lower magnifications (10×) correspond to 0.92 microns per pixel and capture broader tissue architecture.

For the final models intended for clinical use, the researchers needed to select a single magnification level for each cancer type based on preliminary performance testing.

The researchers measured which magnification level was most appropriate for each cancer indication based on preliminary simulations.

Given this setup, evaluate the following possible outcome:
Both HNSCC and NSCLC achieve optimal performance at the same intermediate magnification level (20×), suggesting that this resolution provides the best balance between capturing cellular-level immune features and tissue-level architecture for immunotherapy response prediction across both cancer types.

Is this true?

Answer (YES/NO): NO